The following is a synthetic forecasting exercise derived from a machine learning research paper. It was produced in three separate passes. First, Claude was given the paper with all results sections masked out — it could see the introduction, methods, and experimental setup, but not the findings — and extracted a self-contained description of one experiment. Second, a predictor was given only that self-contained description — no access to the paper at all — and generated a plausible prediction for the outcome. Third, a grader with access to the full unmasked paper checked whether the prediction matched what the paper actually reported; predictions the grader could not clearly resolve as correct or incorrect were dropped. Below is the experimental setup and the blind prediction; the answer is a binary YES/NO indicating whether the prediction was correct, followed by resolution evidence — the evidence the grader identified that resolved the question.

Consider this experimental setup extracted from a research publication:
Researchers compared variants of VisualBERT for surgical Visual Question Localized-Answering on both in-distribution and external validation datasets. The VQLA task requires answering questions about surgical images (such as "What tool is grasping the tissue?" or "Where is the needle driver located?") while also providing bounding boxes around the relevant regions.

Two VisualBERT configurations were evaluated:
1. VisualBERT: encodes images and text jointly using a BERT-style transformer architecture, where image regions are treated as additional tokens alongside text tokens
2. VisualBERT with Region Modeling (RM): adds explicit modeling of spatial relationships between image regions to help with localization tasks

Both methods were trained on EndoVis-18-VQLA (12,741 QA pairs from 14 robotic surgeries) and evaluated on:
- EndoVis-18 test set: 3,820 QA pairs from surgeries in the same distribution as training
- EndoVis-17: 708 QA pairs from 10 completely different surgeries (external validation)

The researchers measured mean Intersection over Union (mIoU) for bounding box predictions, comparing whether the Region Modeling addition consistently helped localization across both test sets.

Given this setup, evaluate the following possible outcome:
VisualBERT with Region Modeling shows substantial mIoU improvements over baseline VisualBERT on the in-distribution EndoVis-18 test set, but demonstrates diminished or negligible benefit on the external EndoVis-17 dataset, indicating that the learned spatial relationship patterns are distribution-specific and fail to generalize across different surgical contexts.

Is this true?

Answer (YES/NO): NO